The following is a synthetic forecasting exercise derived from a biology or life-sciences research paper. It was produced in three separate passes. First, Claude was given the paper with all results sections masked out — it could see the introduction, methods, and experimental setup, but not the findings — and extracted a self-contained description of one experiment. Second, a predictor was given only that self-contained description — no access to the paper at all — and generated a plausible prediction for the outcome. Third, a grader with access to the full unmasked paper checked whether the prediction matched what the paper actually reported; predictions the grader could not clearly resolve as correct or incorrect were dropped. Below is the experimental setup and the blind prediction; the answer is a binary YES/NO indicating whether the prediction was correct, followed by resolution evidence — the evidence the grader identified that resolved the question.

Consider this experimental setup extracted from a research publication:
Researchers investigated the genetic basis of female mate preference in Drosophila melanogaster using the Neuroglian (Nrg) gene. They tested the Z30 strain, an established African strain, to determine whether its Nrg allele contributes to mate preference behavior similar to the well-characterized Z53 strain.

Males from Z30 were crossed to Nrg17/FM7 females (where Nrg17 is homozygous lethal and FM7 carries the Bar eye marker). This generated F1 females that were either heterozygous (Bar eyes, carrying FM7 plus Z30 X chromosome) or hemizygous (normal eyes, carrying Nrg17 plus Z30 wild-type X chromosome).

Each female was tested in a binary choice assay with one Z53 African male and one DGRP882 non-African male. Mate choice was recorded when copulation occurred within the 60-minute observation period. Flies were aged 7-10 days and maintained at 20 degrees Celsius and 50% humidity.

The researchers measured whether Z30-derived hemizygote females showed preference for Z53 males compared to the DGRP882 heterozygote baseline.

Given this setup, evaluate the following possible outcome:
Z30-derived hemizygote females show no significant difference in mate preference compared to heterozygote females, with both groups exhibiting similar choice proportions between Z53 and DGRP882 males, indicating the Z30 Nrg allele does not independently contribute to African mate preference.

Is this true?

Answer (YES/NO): NO